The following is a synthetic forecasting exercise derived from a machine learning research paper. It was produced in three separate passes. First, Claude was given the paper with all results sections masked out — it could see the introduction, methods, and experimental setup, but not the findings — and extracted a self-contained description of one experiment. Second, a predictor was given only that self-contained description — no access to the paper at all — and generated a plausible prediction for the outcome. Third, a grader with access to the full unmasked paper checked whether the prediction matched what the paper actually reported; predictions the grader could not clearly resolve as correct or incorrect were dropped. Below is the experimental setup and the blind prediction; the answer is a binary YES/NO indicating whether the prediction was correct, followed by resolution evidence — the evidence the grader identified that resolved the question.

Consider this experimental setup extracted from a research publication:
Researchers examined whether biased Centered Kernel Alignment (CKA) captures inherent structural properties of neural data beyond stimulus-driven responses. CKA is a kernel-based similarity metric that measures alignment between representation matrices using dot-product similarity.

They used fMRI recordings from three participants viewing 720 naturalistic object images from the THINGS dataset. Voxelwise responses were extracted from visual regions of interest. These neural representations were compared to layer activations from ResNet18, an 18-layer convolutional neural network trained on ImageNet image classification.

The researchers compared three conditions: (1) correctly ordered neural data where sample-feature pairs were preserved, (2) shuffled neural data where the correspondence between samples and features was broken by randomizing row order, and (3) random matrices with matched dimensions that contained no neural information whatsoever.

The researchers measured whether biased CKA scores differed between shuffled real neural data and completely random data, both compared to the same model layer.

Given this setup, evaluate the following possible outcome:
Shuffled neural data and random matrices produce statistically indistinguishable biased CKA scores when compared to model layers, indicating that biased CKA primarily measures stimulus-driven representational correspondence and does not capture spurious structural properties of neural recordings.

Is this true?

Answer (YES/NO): NO